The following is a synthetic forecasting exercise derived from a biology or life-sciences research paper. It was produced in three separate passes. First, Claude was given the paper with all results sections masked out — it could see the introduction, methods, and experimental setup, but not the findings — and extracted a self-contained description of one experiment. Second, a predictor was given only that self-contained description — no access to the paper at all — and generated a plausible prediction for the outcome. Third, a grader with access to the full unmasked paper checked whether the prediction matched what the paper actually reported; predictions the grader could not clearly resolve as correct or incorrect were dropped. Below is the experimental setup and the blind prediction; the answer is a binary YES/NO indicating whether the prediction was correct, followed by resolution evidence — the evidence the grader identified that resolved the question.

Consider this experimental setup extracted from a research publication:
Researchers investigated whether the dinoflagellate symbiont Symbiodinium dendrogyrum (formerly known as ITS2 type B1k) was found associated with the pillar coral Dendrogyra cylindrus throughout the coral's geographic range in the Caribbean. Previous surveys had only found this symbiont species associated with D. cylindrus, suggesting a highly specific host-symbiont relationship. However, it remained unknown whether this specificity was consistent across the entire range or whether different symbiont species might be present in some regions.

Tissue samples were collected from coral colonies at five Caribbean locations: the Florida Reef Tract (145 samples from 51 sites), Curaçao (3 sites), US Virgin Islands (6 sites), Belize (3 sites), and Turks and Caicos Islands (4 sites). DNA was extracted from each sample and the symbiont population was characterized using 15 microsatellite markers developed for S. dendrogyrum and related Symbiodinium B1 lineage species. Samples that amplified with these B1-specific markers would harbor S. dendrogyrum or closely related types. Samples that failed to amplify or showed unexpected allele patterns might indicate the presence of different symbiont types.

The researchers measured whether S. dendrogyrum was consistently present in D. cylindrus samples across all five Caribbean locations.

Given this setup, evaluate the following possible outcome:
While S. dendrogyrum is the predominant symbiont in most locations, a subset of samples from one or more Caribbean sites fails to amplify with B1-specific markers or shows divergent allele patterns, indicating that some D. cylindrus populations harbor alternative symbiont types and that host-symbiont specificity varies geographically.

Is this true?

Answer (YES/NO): NO